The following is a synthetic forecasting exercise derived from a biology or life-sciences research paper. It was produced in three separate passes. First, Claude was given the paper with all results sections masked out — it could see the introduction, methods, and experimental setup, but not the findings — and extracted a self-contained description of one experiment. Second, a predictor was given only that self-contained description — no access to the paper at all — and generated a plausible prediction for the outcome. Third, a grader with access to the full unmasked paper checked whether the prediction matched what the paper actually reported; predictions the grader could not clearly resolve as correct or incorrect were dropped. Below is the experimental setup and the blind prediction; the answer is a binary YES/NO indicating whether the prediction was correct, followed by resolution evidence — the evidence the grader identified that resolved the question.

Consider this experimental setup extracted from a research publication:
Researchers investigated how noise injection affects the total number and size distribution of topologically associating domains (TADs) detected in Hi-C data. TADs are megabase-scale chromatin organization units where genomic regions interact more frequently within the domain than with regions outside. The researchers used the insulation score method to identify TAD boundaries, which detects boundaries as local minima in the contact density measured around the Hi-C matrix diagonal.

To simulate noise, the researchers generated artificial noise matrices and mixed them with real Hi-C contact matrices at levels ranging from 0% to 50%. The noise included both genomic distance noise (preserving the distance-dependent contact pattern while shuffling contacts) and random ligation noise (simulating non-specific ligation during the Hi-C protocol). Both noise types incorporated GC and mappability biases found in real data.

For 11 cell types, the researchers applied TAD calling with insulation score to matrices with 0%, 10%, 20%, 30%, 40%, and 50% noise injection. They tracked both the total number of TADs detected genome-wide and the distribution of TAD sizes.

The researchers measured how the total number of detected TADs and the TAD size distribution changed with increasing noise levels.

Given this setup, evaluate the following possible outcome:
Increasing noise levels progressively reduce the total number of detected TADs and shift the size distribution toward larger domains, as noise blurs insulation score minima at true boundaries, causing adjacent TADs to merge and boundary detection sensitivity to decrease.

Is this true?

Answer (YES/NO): NO